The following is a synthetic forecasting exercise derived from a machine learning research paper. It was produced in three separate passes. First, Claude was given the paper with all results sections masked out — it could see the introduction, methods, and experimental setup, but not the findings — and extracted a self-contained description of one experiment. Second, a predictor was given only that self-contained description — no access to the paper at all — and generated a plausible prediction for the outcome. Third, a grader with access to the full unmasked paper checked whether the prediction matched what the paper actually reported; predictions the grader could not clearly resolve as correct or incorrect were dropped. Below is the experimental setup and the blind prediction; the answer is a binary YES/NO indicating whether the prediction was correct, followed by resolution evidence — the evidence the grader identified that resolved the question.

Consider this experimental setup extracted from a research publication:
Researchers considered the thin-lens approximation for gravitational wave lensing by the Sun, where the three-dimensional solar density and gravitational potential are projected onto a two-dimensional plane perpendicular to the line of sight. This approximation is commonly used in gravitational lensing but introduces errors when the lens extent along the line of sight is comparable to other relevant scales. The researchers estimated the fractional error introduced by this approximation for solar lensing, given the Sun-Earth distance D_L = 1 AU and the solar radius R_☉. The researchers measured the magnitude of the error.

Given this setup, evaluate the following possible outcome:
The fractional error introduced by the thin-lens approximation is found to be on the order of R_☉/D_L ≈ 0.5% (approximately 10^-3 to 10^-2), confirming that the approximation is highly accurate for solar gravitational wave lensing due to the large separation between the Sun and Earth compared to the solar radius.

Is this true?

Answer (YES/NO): YES